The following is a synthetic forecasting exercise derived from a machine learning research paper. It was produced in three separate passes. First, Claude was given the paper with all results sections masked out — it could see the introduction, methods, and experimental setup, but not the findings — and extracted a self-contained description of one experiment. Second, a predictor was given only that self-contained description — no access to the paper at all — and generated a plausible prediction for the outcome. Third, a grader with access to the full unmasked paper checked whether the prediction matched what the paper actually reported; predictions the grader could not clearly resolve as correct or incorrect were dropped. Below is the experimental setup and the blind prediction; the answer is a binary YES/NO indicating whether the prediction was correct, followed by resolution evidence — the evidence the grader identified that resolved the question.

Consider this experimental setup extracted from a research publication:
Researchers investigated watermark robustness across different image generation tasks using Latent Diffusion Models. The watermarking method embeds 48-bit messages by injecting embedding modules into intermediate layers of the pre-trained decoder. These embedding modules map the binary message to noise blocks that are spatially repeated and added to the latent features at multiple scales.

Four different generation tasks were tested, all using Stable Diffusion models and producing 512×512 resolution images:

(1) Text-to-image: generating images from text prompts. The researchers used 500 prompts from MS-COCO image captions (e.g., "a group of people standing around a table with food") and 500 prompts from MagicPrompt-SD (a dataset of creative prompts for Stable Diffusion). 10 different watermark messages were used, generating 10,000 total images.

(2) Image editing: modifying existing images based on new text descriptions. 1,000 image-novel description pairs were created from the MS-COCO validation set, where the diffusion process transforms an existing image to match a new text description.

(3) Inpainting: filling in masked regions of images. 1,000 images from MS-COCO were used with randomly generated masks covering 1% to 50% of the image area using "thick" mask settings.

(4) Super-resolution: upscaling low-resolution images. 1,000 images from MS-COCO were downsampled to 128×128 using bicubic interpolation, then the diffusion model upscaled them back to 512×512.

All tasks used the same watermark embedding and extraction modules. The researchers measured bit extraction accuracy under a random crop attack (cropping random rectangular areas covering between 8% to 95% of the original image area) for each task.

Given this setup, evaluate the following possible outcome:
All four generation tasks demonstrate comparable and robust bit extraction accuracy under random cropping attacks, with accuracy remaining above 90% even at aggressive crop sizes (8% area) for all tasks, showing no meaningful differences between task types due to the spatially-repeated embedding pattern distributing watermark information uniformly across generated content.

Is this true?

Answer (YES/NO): NO